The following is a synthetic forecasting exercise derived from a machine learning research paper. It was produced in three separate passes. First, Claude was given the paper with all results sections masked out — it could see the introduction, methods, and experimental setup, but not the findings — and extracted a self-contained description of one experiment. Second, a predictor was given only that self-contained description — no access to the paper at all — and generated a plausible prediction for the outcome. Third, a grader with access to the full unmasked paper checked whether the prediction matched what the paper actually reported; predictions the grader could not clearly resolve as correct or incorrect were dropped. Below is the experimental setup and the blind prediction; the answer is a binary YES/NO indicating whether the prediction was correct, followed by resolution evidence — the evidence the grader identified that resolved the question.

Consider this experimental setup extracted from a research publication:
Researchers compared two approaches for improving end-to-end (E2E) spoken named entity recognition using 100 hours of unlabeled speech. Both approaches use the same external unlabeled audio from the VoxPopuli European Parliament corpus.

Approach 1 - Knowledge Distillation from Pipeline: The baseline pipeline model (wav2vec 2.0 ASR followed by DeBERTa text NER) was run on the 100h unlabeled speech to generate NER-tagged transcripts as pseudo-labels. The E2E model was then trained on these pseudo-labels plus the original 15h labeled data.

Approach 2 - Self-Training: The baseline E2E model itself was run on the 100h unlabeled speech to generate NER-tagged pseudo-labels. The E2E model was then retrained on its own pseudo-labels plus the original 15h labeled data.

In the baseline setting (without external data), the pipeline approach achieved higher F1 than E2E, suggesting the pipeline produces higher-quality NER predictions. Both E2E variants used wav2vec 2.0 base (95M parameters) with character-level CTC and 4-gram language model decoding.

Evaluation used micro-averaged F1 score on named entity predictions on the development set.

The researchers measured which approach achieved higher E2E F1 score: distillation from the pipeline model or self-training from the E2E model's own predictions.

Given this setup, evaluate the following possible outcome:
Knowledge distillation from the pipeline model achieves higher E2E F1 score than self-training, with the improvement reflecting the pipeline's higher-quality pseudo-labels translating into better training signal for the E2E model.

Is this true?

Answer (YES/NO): YES